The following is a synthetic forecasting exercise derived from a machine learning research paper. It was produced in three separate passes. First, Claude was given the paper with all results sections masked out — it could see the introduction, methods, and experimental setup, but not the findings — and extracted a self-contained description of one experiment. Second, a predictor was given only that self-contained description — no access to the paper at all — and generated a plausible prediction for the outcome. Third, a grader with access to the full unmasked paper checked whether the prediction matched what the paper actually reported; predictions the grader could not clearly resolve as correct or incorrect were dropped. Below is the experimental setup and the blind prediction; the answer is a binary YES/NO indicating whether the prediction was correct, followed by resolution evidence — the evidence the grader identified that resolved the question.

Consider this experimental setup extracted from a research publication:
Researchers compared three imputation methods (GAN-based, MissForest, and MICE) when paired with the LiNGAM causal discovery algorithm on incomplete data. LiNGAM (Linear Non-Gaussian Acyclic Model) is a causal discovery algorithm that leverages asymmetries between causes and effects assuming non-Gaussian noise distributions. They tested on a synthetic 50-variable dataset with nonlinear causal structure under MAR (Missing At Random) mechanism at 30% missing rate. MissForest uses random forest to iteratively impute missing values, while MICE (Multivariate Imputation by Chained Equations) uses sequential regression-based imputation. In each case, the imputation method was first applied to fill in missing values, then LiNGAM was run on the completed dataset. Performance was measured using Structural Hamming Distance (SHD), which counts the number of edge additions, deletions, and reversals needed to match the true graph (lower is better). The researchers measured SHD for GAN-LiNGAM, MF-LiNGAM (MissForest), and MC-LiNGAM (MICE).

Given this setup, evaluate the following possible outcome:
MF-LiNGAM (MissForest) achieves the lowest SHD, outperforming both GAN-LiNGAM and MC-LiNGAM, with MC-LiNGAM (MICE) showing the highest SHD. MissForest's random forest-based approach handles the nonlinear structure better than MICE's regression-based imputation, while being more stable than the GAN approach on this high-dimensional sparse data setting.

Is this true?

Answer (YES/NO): NO